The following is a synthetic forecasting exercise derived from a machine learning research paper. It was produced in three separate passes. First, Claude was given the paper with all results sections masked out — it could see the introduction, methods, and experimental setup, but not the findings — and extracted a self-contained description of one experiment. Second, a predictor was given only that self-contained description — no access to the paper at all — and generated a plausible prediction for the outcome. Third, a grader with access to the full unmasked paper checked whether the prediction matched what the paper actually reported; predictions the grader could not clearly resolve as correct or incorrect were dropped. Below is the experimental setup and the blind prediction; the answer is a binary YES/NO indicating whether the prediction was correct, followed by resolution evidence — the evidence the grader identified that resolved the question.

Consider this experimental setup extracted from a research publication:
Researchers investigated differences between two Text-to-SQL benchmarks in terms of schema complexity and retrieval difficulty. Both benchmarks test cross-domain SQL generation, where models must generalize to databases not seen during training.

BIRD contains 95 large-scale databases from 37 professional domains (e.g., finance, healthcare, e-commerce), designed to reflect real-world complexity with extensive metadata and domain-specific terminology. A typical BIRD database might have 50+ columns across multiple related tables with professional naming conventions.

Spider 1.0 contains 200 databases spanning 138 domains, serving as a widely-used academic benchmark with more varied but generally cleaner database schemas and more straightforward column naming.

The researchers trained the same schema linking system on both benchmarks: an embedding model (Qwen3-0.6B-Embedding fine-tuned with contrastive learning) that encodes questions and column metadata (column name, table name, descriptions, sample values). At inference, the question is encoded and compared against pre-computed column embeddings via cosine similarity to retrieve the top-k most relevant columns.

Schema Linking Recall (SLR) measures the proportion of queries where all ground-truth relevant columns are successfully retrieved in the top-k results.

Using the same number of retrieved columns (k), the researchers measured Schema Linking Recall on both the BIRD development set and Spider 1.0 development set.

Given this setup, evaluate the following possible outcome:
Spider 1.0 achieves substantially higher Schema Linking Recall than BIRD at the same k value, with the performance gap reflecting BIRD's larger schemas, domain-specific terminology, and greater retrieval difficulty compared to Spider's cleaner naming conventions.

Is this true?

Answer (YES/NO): YES